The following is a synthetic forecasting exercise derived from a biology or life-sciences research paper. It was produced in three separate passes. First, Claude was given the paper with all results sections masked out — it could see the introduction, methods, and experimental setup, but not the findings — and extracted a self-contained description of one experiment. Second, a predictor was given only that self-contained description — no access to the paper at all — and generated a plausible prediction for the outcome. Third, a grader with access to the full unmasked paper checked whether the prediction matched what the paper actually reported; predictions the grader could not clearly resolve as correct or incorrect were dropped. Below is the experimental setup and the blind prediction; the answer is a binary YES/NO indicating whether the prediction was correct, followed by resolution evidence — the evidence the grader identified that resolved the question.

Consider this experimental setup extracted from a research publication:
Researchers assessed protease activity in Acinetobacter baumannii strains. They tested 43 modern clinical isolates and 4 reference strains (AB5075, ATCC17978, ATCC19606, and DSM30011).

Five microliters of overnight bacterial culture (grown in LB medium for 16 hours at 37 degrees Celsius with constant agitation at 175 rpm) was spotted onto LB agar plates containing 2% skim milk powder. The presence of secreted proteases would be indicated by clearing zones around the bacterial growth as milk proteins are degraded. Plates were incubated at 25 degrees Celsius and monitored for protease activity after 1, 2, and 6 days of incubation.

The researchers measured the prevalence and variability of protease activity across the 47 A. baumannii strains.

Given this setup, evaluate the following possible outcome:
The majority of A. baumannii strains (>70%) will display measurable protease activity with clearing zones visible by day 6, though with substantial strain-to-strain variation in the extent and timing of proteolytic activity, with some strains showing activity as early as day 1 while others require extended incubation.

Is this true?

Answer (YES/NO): NO